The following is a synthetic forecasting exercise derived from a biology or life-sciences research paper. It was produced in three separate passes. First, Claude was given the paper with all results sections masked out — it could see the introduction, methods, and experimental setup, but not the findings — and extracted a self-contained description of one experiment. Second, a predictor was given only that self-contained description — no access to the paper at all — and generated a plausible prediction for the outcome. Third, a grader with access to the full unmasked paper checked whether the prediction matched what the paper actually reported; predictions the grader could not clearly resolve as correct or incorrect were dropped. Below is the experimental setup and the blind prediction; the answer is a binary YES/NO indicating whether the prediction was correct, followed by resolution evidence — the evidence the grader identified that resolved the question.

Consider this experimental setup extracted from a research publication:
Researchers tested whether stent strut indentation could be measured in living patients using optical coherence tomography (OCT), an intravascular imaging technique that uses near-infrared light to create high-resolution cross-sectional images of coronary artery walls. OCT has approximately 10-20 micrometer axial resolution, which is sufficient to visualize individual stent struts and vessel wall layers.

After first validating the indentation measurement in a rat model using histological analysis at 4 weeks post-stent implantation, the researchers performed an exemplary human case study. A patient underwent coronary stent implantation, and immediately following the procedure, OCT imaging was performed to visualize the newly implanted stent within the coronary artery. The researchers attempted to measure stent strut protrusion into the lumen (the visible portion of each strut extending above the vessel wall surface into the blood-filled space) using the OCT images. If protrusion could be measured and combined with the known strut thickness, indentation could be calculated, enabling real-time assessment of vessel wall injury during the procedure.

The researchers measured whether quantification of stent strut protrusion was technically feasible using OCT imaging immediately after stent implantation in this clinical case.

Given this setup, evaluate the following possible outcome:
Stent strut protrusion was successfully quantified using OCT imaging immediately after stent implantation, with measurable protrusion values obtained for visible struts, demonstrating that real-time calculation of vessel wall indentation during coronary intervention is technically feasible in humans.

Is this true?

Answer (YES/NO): YES